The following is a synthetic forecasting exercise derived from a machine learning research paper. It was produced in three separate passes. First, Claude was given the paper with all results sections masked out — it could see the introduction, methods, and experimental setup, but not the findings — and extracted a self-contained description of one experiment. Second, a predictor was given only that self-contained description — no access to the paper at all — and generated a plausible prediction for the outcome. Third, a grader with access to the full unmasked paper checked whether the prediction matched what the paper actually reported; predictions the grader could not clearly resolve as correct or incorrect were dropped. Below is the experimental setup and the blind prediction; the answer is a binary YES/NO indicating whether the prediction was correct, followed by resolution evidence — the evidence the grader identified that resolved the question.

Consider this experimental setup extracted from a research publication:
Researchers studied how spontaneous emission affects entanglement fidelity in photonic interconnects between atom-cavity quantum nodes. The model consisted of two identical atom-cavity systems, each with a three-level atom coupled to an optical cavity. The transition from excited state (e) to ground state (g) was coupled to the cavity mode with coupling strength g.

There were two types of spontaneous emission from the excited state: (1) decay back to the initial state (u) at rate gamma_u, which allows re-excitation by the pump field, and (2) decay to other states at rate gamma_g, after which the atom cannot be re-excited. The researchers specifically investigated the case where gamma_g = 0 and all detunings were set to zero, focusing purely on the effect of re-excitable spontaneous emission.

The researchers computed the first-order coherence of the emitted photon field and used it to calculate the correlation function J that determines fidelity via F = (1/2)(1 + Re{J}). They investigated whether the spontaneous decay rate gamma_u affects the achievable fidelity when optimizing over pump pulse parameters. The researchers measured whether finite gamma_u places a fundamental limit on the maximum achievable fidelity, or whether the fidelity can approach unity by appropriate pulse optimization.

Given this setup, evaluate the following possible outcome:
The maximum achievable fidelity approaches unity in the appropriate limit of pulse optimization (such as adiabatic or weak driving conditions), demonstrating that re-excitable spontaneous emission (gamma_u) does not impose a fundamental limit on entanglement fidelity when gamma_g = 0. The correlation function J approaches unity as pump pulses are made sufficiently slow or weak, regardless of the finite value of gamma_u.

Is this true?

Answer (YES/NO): NO